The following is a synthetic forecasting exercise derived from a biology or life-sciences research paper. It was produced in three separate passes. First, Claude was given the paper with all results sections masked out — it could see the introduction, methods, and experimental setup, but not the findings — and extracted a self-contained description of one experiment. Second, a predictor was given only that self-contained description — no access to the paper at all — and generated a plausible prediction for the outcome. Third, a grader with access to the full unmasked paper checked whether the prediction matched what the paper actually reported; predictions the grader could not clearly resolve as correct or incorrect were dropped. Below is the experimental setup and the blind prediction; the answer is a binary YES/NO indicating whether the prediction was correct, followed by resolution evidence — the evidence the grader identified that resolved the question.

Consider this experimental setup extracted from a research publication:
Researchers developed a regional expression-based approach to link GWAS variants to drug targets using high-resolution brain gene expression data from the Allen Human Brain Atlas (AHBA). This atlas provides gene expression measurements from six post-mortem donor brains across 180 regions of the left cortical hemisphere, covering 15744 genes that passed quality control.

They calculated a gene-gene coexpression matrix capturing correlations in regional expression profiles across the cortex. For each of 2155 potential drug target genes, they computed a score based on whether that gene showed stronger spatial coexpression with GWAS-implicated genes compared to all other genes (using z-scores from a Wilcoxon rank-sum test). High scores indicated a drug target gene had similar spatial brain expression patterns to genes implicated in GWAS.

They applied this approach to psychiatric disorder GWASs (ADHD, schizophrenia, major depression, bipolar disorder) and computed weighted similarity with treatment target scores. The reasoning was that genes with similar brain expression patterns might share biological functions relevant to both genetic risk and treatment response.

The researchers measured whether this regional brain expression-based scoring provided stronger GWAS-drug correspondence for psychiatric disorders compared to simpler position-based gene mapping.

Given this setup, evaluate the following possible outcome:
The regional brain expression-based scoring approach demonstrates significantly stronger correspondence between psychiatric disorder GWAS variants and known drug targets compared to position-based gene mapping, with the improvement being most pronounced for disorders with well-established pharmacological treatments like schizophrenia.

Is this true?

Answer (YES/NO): NO